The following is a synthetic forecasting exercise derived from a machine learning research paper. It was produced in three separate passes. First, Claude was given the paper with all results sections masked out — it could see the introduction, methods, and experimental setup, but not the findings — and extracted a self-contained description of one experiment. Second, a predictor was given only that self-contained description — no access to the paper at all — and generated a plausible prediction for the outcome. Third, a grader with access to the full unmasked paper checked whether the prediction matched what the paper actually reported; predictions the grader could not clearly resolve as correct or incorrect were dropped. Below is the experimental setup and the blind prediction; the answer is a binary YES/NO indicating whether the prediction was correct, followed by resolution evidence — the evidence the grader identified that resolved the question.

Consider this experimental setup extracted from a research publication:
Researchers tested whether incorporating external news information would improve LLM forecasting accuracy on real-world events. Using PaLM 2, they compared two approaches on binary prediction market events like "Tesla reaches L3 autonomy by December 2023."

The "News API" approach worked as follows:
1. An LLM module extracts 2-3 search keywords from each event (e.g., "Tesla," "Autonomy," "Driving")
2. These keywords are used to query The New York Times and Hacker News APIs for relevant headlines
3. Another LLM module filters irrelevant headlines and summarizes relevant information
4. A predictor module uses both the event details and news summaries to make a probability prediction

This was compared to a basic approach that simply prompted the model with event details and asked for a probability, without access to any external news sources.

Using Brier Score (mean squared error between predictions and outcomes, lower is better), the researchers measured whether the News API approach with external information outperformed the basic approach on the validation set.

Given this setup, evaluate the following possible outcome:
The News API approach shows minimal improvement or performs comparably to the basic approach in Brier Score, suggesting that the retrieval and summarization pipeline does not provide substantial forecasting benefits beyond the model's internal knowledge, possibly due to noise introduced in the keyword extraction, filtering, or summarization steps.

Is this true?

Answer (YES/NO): YES